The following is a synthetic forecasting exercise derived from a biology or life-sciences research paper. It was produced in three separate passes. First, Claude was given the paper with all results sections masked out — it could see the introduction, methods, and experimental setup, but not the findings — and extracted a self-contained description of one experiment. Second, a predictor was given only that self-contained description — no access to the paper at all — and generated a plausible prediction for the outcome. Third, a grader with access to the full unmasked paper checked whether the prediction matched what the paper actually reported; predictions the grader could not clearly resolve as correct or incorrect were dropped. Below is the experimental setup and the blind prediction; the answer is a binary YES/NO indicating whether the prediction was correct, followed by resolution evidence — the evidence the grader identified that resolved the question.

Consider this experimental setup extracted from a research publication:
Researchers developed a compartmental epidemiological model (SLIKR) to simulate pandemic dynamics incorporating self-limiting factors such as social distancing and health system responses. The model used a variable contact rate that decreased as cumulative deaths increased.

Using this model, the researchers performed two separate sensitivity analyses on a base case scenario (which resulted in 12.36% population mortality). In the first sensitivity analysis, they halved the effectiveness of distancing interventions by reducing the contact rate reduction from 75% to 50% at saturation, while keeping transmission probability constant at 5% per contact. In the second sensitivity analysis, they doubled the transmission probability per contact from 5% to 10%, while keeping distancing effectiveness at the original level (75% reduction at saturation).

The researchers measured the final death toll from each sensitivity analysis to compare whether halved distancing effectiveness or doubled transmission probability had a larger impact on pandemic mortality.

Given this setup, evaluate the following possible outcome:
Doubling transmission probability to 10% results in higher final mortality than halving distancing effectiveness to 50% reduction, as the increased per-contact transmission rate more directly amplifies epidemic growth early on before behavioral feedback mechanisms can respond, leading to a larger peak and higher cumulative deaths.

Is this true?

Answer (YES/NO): YES